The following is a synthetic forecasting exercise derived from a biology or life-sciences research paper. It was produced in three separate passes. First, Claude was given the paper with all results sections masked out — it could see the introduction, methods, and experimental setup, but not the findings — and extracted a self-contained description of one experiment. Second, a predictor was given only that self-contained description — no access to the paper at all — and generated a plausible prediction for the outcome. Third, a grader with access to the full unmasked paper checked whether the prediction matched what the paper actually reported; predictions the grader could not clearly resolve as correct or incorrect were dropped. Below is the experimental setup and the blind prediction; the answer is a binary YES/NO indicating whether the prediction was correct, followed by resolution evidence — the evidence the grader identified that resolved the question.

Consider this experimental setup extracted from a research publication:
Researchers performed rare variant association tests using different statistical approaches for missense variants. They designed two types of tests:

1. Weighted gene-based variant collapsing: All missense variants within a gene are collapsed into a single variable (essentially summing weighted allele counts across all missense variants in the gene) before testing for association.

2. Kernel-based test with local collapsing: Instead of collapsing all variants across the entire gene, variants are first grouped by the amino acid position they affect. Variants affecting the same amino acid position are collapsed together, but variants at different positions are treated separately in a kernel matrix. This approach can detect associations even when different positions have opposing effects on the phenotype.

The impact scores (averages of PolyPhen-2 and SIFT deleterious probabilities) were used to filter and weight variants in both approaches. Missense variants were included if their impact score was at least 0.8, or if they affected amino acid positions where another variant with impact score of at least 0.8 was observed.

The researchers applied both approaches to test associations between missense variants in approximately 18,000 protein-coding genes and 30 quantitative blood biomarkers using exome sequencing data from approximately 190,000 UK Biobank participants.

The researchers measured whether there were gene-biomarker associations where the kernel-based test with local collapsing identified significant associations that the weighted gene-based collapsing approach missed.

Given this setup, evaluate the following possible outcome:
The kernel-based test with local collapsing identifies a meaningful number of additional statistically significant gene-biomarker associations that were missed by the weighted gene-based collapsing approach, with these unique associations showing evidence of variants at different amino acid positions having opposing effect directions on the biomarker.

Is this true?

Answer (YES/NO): NO